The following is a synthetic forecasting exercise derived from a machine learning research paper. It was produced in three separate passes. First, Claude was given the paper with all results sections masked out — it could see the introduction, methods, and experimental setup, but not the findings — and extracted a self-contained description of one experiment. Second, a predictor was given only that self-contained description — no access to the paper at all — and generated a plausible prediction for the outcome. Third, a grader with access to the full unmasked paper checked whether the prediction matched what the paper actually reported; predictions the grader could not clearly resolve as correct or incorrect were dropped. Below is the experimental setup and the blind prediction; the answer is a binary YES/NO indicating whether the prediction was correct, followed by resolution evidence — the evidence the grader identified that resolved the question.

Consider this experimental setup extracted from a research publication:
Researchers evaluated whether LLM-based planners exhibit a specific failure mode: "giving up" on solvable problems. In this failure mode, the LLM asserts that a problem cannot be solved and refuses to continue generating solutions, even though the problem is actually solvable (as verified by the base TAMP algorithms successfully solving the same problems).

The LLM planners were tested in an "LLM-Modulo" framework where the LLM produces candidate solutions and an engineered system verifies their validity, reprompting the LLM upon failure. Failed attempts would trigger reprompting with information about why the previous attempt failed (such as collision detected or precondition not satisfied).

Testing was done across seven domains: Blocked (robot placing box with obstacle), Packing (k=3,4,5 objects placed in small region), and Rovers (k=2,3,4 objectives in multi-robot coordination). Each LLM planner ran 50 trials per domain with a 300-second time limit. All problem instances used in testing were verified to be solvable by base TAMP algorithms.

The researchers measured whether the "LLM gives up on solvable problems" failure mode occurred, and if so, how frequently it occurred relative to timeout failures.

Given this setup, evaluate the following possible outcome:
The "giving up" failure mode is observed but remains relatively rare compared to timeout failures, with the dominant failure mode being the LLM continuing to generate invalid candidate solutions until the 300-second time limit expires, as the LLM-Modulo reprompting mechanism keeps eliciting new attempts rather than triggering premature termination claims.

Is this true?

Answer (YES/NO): YES